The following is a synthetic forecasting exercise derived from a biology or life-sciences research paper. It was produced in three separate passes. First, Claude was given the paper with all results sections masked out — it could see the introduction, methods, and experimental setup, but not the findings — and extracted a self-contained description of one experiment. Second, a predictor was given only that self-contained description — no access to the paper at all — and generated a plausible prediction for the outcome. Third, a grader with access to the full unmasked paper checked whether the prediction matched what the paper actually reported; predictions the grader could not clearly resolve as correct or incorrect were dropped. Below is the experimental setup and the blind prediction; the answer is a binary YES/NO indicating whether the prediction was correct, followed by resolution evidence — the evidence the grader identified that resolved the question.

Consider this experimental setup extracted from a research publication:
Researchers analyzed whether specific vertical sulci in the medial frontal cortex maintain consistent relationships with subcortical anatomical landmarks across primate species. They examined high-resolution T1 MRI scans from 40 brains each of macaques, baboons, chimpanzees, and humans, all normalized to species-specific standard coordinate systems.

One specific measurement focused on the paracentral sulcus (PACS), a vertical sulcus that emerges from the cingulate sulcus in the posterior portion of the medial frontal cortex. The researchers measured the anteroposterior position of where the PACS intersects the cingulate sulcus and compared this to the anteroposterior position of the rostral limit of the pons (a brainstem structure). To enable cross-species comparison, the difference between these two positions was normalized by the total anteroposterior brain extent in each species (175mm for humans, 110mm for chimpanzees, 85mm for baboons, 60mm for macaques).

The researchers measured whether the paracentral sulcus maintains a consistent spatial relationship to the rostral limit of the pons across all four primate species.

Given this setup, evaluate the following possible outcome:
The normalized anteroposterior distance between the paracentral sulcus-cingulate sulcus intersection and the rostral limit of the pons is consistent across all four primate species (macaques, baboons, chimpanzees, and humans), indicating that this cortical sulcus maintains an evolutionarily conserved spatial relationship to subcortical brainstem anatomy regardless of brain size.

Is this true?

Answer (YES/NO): YES